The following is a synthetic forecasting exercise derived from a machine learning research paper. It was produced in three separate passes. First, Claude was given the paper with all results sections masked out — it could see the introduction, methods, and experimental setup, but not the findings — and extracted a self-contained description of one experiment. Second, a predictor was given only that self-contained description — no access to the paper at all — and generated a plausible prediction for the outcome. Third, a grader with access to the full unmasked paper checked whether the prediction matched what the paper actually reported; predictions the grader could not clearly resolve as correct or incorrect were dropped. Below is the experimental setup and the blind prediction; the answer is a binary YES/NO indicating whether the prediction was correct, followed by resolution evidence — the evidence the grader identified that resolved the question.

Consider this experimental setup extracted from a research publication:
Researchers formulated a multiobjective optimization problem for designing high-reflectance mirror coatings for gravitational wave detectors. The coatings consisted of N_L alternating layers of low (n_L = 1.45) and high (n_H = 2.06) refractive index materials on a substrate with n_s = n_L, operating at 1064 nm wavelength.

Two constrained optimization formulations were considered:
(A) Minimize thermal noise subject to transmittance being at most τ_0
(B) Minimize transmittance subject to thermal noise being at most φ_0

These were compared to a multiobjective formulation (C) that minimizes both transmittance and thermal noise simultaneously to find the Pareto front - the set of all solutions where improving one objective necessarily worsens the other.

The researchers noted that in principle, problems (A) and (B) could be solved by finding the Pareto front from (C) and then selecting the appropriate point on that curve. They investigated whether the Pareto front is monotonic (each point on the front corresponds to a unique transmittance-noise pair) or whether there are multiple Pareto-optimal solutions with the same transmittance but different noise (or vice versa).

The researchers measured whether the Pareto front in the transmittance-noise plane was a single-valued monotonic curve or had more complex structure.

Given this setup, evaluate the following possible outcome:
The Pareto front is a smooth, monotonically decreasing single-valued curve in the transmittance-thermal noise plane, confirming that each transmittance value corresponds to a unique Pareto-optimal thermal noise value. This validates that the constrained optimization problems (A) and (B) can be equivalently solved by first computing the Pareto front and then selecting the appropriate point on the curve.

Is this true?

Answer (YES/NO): NO